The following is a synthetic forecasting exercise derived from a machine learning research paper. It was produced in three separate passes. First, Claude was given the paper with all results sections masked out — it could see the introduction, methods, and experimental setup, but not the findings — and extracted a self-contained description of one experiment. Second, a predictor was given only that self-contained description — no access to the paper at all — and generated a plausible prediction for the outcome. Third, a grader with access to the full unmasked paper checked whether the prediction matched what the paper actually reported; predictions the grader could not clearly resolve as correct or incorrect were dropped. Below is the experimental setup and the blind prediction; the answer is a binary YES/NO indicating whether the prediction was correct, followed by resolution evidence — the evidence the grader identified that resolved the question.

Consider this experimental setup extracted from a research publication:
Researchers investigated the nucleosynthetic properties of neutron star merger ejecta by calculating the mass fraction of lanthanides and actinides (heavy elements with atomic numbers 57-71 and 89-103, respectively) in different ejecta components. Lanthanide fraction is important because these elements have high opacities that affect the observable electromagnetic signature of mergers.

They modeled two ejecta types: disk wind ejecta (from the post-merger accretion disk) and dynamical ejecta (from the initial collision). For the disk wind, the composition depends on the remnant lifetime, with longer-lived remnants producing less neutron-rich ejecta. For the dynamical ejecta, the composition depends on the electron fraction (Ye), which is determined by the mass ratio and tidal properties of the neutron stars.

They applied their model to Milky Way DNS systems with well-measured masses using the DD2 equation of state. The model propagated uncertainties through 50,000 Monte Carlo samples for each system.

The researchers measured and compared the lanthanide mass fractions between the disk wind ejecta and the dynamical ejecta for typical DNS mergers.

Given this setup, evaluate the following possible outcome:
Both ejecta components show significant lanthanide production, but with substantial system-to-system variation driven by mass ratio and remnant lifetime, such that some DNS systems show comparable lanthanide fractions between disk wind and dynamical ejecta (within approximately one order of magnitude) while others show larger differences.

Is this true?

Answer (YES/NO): NO